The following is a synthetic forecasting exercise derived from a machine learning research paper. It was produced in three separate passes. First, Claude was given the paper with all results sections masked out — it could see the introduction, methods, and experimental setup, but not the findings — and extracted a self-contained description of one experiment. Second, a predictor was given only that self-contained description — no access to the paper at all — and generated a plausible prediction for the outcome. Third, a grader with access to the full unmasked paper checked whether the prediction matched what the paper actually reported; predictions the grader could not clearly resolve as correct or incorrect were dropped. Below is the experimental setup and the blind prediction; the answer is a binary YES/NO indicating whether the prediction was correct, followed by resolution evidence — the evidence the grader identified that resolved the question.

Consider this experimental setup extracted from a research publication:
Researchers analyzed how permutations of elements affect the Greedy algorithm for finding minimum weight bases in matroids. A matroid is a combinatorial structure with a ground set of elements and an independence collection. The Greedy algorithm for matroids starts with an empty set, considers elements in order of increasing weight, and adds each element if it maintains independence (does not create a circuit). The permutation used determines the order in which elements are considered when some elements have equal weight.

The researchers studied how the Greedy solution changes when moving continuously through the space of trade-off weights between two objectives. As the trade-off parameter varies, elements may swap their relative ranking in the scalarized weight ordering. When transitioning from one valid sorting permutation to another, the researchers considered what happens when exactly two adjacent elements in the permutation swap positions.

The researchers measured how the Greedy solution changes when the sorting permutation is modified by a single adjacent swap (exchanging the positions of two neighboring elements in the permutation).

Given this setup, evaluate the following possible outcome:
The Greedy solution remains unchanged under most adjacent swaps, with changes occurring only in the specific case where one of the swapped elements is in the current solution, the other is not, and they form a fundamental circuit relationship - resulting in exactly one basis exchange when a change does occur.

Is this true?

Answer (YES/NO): NO